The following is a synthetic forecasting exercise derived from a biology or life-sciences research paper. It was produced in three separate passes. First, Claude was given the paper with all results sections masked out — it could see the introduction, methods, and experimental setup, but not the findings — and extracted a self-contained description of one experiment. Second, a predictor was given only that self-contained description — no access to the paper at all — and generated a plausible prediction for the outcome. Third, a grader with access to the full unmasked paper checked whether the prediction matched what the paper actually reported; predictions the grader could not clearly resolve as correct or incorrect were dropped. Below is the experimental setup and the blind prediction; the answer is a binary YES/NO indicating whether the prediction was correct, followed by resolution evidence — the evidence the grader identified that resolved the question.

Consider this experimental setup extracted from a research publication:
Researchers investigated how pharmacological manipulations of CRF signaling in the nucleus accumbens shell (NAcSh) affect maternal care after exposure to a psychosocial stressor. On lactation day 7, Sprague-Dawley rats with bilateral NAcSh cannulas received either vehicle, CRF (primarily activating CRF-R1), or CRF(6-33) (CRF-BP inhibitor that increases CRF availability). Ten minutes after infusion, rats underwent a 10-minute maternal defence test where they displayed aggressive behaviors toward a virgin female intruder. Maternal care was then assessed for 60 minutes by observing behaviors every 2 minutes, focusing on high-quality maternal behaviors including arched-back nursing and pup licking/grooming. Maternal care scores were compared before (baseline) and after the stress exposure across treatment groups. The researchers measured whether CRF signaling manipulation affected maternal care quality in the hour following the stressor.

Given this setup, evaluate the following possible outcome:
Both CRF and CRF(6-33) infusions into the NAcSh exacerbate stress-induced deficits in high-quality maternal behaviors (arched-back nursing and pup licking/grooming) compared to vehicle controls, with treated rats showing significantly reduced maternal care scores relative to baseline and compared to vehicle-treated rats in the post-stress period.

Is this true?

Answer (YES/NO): NO